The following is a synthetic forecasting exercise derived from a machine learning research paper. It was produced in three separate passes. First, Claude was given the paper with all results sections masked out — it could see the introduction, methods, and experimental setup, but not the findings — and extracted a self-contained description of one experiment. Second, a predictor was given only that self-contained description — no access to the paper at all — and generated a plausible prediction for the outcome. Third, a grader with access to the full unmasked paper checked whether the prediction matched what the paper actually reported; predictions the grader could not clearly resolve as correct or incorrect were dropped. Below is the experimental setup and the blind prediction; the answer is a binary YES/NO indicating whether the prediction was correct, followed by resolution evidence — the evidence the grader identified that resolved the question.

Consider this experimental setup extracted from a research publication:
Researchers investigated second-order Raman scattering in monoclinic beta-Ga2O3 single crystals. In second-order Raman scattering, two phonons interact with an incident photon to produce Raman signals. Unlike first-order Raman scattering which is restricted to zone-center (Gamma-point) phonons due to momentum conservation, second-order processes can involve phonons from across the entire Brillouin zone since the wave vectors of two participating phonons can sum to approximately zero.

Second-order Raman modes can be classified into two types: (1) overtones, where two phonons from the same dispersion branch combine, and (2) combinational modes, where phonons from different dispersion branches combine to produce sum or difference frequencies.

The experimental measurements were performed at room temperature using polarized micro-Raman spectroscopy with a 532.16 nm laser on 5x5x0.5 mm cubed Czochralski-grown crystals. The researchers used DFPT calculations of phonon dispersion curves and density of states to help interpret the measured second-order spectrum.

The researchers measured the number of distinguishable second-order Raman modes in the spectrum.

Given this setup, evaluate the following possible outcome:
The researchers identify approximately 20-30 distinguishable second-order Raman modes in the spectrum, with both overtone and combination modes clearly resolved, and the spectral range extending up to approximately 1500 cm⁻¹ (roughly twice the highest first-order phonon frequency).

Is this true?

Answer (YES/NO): NO